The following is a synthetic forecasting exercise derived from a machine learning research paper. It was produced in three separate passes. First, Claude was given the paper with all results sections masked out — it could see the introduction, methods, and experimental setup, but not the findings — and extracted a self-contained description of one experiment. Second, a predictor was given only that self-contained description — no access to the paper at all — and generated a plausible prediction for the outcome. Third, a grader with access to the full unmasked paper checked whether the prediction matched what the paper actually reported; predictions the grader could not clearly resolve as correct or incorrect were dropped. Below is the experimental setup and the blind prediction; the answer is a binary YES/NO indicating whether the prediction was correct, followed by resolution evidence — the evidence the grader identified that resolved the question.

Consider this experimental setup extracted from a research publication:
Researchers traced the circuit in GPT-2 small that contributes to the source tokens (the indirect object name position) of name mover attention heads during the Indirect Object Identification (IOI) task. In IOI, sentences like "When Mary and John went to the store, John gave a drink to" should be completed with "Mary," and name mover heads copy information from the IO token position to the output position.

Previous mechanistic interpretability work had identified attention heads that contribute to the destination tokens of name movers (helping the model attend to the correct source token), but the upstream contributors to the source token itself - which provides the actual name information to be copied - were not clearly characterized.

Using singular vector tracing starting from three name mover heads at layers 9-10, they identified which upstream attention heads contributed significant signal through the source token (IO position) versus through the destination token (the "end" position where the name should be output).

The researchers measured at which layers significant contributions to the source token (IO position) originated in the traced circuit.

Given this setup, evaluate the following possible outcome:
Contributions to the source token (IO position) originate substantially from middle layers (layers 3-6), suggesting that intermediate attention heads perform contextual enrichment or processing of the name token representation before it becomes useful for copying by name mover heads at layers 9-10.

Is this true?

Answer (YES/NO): NO